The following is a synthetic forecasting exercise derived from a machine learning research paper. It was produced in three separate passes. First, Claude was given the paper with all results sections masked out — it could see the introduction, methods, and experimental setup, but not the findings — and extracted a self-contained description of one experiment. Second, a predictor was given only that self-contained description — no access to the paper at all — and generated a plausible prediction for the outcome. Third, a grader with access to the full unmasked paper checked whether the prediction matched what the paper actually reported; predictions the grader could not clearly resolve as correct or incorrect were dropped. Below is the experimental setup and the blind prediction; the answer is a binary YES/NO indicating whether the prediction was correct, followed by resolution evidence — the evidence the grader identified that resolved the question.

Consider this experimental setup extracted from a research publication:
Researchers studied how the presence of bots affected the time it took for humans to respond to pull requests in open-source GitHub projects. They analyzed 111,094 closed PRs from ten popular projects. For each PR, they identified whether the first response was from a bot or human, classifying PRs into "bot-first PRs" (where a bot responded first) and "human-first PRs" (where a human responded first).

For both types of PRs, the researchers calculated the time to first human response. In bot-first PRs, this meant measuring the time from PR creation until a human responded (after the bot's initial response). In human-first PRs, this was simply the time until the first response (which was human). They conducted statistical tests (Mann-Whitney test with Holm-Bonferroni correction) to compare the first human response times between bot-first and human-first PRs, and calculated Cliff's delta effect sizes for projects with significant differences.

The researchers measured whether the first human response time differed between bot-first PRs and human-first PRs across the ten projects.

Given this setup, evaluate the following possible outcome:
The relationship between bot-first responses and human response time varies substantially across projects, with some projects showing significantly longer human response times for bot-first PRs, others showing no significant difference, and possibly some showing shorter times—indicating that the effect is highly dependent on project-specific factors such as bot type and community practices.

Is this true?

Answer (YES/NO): YES